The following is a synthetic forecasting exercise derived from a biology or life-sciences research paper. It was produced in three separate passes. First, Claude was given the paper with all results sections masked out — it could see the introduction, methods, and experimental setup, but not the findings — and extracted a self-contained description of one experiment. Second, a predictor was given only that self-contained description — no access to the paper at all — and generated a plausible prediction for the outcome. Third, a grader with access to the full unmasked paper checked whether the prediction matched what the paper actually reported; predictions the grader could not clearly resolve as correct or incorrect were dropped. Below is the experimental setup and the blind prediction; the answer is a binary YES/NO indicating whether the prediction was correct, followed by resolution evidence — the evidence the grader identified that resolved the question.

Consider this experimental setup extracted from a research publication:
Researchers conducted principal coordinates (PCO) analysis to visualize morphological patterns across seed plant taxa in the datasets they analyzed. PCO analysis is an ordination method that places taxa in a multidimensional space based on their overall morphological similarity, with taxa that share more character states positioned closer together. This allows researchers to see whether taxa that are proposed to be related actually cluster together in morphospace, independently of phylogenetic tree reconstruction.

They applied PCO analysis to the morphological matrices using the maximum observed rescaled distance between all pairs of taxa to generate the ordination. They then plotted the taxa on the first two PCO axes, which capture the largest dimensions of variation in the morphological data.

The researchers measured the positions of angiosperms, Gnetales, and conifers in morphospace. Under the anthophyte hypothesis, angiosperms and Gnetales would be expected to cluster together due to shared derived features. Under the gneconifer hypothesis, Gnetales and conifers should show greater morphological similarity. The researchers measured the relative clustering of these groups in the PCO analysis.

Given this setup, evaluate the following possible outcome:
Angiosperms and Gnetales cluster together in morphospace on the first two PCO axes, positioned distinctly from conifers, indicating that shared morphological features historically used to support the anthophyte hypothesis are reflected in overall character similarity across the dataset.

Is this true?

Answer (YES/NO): NO